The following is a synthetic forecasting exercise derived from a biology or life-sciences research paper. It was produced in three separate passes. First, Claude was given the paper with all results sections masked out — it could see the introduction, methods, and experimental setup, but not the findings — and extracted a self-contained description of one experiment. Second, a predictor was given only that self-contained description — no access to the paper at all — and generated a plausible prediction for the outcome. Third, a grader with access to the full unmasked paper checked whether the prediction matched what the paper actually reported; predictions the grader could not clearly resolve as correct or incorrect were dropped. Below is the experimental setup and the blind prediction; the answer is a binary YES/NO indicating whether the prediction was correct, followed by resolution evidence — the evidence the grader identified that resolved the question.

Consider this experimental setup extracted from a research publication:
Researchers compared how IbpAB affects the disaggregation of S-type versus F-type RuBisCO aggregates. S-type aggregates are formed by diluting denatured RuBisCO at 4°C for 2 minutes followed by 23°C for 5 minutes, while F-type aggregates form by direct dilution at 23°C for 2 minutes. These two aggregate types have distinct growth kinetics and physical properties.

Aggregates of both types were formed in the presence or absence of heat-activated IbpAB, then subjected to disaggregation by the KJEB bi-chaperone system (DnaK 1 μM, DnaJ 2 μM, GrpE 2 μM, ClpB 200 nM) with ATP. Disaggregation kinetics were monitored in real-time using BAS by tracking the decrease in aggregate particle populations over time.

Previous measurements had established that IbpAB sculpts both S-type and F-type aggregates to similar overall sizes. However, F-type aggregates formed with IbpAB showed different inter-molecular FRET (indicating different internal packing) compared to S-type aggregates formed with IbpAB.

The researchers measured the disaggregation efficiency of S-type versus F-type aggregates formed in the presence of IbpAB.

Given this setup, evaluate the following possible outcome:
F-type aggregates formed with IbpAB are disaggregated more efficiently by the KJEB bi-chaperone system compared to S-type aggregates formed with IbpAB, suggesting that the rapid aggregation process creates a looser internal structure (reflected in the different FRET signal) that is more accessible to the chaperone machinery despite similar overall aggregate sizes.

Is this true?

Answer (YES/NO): YES